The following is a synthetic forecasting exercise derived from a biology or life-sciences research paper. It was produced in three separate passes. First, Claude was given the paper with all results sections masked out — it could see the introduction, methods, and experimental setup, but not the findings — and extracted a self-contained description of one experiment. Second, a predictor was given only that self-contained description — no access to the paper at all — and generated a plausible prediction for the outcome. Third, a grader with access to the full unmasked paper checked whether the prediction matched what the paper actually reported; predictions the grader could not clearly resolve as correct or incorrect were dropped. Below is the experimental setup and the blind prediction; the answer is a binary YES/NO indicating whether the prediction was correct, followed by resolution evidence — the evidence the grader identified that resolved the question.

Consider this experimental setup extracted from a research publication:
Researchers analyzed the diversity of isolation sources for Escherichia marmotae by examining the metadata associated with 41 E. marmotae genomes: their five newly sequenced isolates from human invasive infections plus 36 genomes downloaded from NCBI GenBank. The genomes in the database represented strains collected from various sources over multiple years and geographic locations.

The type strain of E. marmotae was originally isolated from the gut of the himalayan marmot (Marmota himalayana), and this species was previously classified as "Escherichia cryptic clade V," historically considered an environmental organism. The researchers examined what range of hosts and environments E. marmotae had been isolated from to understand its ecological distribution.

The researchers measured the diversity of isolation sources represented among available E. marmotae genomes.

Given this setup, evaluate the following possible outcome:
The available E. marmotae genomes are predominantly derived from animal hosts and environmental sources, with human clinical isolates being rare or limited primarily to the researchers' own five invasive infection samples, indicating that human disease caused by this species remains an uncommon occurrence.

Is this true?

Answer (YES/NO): NO